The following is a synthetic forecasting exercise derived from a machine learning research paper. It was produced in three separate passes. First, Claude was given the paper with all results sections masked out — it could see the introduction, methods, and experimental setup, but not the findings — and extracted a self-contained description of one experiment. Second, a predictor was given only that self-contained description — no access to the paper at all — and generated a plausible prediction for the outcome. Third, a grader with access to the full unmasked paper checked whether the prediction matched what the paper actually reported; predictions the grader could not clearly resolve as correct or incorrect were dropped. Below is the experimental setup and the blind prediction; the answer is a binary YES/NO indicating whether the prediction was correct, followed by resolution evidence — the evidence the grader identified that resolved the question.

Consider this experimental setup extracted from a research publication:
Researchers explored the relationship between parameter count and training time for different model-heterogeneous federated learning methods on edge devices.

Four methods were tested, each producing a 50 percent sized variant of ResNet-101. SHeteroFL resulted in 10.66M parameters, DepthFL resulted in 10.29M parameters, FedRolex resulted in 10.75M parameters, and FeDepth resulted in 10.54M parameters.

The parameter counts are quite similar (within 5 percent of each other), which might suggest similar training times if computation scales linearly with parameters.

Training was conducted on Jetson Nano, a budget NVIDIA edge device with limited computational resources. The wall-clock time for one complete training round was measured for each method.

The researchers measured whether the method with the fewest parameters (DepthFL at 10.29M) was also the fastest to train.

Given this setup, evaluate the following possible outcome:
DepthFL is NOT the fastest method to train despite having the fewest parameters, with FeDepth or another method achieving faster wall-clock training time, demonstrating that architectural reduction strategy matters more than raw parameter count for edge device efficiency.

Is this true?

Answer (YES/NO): YES